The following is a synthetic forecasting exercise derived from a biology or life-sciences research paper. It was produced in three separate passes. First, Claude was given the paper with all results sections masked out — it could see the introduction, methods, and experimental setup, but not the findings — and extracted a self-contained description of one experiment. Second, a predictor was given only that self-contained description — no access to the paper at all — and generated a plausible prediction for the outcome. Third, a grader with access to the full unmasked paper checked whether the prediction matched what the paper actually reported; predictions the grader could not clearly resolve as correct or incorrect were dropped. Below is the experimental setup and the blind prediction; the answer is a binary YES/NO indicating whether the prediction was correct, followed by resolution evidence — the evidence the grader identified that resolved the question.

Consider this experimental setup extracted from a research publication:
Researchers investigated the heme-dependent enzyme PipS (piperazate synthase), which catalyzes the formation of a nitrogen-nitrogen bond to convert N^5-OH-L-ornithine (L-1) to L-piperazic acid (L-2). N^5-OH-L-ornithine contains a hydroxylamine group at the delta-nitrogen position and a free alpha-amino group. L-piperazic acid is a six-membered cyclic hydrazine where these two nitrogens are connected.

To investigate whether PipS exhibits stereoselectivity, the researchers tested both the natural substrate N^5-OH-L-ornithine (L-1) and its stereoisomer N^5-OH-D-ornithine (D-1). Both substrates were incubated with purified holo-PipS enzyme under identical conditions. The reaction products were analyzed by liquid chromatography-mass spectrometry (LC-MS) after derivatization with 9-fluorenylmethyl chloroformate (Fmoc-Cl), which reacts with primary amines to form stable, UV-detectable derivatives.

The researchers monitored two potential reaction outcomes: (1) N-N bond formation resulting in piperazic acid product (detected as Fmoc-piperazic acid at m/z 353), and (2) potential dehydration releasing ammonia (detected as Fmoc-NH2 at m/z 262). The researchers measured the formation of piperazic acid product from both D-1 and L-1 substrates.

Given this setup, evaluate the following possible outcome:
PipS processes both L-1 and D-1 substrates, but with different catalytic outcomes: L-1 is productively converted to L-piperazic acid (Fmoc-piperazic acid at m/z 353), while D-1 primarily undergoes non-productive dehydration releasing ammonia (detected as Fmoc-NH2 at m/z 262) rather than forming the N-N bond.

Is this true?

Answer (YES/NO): YES